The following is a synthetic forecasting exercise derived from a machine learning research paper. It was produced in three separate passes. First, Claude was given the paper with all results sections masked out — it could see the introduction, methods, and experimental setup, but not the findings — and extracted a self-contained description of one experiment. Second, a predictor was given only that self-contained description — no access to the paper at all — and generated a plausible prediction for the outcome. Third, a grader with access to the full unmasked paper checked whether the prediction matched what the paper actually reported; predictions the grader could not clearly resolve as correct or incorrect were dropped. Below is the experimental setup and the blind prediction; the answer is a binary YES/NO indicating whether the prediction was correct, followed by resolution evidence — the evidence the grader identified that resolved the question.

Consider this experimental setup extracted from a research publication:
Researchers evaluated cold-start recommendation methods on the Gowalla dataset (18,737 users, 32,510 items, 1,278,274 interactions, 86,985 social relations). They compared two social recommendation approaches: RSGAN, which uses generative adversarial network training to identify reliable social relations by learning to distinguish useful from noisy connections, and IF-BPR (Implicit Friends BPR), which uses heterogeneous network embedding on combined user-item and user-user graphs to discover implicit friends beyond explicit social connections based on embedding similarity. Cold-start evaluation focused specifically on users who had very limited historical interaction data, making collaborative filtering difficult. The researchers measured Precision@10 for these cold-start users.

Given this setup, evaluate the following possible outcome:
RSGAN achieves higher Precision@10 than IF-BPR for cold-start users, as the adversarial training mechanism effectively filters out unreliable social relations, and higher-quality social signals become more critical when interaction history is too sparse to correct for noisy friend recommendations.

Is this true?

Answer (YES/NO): YES